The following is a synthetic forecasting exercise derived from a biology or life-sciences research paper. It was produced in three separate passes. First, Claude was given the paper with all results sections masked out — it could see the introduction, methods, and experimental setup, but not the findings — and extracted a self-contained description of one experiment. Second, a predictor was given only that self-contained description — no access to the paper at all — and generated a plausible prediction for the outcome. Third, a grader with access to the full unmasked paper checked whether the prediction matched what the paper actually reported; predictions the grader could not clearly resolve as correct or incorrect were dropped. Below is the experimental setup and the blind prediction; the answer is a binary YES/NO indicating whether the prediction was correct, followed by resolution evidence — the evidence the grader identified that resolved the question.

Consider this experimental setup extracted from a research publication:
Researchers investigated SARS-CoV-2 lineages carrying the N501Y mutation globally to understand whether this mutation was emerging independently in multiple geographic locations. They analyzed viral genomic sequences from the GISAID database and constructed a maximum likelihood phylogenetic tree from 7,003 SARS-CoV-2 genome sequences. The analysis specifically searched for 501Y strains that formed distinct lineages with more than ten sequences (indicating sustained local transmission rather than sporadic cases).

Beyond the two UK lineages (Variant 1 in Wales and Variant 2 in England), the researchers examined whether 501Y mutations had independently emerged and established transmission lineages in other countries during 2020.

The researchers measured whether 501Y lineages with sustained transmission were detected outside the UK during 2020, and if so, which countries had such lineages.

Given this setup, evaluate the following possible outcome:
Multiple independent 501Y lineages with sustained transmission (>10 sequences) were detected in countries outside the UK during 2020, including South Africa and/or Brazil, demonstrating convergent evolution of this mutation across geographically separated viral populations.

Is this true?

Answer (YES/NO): YES